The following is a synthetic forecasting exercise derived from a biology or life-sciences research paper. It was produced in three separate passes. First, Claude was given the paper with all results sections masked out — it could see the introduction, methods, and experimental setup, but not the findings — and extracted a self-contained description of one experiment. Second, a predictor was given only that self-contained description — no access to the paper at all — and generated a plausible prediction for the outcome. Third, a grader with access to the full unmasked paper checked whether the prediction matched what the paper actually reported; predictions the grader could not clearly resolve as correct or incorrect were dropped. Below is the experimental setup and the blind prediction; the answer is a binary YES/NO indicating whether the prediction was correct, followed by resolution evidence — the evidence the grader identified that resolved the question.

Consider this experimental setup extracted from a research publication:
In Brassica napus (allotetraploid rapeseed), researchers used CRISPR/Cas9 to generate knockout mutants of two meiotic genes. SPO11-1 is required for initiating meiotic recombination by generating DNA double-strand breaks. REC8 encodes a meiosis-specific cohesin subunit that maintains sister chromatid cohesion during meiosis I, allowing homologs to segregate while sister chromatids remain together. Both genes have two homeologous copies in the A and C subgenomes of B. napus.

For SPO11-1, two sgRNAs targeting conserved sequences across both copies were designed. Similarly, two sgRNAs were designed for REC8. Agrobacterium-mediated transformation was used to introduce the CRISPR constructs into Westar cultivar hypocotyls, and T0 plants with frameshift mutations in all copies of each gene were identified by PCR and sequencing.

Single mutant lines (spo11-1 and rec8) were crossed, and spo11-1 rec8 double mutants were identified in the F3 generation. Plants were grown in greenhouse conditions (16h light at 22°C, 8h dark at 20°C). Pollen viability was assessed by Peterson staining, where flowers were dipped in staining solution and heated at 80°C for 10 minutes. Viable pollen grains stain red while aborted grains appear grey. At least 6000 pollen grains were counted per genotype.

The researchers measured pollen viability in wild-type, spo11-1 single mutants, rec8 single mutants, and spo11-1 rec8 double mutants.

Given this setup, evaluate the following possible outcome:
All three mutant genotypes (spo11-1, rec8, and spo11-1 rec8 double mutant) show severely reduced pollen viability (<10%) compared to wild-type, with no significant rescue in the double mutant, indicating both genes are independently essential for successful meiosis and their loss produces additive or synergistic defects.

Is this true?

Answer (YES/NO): NO